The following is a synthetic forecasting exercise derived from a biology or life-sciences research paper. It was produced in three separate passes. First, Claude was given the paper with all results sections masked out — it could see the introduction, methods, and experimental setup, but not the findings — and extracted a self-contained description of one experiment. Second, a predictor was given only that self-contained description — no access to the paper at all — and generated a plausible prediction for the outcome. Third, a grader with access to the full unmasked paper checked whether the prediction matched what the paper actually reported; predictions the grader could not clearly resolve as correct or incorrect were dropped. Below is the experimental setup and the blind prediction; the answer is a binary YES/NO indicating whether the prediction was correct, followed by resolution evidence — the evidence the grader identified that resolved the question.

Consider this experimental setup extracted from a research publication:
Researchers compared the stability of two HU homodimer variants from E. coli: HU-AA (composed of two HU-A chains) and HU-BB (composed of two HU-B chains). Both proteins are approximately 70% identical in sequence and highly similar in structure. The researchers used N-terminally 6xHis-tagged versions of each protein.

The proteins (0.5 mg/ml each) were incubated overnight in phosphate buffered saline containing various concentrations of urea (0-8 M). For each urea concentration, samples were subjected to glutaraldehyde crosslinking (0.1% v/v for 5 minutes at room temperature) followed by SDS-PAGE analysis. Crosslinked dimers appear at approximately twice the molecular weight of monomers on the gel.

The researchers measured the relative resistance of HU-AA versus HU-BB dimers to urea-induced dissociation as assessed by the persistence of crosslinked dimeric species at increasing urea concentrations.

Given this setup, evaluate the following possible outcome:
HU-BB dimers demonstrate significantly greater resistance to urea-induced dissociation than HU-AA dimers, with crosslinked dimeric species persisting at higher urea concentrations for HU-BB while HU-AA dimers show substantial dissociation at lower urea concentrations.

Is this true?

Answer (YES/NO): YES